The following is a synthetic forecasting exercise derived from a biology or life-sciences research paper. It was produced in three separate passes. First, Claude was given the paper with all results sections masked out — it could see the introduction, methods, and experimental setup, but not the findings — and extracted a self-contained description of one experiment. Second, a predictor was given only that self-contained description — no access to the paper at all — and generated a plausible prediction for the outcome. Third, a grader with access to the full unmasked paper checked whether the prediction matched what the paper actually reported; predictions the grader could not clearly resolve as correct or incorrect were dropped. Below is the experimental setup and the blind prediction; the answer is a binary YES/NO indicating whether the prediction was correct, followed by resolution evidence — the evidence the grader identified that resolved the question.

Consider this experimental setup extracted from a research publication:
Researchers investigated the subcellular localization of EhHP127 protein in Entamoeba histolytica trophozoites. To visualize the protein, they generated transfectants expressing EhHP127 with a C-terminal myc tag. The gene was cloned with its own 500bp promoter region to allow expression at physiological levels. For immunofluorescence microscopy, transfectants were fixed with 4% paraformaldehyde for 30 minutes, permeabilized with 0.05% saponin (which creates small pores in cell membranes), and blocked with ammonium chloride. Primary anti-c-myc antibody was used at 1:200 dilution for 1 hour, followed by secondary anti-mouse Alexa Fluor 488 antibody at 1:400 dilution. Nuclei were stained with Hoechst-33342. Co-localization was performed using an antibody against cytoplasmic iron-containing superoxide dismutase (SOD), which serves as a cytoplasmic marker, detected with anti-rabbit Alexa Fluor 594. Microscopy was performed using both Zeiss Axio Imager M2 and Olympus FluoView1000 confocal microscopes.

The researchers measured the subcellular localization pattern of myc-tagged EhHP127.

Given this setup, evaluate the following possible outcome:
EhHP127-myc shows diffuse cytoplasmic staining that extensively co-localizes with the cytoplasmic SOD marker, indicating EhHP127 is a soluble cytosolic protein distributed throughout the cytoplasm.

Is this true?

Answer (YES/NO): NO